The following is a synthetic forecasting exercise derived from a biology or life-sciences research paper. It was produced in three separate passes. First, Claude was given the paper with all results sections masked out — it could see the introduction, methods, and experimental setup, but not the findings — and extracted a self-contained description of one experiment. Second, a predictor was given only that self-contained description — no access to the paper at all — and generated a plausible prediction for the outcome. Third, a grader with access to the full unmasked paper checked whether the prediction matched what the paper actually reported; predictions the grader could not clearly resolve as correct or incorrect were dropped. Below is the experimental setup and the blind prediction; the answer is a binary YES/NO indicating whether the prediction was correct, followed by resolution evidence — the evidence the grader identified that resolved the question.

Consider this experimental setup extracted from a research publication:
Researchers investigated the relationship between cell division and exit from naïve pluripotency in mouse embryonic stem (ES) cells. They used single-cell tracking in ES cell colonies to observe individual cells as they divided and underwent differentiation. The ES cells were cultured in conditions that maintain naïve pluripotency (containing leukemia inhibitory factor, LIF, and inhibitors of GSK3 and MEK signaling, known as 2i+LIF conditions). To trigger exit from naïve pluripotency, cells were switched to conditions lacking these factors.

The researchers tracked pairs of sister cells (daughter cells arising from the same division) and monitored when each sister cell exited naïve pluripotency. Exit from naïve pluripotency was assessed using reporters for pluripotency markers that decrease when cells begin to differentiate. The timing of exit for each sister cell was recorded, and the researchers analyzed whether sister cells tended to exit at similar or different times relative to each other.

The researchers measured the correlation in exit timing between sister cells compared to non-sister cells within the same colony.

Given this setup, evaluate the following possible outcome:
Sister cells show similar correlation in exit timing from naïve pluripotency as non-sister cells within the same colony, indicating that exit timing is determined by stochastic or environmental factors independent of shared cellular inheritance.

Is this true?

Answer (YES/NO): NO